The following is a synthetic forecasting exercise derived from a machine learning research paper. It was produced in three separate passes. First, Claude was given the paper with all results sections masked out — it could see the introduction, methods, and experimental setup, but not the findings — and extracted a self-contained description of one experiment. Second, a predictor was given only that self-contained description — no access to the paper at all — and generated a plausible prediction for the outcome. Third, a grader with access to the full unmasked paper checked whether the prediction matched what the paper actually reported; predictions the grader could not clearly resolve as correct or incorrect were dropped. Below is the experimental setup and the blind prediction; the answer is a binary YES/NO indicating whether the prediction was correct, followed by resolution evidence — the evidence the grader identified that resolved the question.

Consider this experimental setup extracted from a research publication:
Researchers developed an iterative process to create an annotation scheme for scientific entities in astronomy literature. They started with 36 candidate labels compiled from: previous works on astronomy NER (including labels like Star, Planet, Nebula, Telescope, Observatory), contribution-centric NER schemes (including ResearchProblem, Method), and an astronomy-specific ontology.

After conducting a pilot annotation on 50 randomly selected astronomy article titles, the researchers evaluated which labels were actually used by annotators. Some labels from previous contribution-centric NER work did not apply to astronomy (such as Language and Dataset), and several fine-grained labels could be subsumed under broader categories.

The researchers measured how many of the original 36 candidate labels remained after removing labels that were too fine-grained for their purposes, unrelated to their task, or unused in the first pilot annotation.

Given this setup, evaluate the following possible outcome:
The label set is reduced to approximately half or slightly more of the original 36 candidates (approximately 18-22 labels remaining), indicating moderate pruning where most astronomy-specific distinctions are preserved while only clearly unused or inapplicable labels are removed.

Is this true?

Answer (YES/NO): NO